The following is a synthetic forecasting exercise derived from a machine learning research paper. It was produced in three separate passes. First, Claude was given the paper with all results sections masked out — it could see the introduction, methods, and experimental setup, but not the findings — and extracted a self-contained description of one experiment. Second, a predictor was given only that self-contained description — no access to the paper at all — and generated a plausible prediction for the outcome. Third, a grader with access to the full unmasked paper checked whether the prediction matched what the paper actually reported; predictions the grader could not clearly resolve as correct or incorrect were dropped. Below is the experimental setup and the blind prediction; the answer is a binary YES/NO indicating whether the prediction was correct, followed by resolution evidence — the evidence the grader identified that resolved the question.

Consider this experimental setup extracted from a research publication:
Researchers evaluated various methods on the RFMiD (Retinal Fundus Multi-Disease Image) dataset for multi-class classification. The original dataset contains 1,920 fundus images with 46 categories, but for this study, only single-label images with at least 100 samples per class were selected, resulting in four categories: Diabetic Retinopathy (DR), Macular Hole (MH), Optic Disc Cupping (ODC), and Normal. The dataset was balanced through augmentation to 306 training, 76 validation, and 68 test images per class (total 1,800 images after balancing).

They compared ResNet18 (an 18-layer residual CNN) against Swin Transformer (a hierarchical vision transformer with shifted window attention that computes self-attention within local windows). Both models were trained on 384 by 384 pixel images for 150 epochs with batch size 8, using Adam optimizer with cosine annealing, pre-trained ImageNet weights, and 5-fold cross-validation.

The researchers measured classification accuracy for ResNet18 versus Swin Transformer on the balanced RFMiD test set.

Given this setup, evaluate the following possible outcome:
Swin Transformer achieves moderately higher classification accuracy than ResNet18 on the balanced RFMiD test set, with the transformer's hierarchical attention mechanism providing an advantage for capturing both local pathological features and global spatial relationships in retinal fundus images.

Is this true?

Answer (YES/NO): NO